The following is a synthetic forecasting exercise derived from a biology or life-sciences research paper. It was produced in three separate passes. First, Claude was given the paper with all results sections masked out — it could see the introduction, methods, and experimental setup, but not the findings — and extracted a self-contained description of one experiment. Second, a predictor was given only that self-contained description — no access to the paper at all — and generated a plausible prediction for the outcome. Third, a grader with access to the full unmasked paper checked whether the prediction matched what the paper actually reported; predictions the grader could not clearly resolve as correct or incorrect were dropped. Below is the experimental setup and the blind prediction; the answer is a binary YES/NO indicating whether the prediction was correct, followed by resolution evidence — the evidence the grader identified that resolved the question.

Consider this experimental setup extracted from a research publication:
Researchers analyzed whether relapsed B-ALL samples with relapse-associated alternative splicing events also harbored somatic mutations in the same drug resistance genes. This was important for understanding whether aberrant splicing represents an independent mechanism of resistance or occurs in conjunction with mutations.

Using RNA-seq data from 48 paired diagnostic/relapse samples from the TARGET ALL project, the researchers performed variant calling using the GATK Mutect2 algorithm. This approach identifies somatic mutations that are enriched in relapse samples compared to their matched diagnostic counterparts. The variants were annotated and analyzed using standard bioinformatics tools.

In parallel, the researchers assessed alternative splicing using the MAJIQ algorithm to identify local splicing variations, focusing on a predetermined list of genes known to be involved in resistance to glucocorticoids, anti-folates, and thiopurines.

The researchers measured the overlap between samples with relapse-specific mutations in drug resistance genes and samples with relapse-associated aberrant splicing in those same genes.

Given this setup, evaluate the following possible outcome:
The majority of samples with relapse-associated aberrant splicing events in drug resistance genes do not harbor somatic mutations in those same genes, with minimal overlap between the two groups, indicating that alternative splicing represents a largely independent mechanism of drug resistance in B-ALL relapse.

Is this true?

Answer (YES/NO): NO